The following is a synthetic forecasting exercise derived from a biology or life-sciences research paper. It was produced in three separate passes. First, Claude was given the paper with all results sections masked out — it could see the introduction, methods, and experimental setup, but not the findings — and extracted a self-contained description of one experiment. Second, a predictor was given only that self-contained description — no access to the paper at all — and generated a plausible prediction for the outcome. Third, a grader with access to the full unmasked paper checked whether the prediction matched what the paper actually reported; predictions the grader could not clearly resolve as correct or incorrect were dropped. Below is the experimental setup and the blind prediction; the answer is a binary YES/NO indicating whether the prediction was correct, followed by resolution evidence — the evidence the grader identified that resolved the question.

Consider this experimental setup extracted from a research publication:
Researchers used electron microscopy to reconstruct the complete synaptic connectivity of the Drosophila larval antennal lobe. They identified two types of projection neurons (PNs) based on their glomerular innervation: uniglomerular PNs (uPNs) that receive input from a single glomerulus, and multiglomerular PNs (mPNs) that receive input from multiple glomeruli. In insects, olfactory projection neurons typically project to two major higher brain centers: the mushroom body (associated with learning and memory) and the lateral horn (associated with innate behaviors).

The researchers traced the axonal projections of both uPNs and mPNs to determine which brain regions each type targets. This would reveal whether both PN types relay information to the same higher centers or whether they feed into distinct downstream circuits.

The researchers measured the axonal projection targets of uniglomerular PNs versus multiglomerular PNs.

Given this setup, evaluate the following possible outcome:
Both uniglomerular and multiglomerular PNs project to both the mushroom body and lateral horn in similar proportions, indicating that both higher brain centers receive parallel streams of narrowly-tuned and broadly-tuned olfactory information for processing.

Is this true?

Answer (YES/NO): NO